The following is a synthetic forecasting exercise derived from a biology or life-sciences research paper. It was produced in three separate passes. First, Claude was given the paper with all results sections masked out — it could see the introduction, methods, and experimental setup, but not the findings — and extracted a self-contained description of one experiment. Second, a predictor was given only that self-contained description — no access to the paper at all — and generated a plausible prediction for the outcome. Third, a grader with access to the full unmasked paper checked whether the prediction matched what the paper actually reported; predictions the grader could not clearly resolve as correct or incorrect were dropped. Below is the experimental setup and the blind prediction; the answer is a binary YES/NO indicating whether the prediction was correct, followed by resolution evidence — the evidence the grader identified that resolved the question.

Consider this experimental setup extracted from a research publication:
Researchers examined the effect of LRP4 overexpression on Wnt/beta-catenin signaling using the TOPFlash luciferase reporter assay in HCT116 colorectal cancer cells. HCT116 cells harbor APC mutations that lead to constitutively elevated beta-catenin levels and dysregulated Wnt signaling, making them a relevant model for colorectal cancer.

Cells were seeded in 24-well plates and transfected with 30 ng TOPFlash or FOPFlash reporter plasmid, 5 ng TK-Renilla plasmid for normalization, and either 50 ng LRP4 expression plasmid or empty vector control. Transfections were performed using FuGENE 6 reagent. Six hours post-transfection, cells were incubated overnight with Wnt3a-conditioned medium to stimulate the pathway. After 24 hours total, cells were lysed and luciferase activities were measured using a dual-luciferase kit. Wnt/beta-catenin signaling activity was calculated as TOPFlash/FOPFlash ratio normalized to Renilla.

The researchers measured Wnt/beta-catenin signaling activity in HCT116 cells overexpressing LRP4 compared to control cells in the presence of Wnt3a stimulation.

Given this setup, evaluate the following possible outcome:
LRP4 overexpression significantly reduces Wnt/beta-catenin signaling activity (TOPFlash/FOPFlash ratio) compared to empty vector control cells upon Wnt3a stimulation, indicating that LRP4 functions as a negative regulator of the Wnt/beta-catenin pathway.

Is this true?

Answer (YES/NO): YES